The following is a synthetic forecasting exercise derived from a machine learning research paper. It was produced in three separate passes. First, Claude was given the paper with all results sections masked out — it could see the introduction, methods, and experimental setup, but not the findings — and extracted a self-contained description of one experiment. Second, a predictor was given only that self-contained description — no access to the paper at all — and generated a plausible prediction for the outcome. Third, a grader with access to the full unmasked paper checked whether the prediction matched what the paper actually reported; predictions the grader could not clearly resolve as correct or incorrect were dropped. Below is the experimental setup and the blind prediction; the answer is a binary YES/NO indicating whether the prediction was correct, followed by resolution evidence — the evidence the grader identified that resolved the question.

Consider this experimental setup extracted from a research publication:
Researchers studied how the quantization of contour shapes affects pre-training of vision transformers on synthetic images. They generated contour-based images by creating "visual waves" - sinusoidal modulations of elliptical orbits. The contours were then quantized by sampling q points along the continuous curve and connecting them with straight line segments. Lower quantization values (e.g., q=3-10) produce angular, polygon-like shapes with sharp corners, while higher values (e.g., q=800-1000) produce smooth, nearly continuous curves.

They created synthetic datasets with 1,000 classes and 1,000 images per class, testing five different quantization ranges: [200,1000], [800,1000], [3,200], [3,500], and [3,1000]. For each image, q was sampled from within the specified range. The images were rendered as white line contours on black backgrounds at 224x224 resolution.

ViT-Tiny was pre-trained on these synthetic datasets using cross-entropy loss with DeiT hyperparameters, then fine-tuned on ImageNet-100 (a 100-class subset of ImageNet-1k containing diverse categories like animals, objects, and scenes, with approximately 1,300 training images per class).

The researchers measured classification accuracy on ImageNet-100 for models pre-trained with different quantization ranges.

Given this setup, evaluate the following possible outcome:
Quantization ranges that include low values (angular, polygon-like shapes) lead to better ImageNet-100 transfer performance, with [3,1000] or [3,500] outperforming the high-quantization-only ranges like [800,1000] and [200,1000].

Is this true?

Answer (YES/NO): NO